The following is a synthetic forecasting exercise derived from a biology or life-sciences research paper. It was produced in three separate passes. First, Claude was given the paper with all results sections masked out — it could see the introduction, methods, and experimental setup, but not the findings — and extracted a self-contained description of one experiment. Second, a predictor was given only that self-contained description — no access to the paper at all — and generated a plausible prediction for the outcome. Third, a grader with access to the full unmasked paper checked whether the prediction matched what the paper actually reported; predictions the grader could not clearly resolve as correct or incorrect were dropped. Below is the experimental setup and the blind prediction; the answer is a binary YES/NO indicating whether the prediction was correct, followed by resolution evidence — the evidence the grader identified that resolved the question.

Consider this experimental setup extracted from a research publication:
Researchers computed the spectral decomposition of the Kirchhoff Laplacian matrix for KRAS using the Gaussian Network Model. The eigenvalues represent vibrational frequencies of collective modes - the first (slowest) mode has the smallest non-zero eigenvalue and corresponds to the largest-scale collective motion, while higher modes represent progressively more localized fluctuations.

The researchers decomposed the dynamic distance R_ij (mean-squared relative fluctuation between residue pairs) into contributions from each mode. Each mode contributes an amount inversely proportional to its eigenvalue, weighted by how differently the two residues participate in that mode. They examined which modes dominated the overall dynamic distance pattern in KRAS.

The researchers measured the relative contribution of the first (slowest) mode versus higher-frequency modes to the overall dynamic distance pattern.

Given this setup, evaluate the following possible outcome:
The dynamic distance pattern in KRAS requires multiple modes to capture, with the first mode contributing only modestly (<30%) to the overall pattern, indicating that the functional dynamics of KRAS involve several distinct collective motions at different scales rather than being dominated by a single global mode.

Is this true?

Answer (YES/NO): NO